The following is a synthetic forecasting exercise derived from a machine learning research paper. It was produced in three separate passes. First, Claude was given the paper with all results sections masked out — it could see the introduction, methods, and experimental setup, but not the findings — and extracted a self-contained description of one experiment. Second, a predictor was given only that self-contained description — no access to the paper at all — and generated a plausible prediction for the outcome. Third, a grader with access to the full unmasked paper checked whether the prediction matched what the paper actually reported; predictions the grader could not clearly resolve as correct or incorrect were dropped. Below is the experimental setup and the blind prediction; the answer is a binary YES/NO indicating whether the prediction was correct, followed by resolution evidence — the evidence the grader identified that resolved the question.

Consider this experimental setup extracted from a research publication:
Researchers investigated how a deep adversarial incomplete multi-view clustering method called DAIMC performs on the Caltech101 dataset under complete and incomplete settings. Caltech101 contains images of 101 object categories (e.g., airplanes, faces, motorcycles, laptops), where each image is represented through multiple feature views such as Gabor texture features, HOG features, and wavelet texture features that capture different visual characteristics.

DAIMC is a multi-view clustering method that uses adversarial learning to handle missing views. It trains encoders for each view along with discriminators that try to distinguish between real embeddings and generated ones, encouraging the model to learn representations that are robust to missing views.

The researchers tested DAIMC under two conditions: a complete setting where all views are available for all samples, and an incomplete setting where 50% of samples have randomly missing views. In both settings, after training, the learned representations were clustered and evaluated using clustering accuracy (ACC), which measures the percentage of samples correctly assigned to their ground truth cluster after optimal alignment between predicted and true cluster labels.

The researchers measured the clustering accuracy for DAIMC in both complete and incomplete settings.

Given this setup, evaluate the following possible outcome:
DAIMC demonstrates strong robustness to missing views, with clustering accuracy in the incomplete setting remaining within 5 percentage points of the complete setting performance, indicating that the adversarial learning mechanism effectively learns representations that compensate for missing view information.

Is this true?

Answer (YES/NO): YES